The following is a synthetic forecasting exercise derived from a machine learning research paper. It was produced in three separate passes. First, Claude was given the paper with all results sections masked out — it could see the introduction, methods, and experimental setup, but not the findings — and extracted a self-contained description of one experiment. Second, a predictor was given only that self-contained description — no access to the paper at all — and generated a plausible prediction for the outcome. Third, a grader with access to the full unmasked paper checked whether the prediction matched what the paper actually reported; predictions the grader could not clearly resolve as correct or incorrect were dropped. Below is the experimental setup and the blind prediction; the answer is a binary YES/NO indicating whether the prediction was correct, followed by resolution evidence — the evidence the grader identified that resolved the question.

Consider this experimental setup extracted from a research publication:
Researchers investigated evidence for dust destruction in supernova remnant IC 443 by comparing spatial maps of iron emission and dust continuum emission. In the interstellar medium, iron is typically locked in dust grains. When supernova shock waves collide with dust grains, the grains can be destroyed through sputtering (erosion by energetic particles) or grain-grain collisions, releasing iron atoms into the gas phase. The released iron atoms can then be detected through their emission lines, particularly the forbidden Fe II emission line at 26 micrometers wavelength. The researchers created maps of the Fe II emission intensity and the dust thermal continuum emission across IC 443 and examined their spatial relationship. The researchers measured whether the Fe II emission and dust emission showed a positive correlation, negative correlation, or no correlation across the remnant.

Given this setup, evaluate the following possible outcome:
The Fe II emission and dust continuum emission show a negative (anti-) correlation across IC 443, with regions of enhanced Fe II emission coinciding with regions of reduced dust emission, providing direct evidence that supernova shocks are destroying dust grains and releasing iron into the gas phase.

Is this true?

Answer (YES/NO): YES